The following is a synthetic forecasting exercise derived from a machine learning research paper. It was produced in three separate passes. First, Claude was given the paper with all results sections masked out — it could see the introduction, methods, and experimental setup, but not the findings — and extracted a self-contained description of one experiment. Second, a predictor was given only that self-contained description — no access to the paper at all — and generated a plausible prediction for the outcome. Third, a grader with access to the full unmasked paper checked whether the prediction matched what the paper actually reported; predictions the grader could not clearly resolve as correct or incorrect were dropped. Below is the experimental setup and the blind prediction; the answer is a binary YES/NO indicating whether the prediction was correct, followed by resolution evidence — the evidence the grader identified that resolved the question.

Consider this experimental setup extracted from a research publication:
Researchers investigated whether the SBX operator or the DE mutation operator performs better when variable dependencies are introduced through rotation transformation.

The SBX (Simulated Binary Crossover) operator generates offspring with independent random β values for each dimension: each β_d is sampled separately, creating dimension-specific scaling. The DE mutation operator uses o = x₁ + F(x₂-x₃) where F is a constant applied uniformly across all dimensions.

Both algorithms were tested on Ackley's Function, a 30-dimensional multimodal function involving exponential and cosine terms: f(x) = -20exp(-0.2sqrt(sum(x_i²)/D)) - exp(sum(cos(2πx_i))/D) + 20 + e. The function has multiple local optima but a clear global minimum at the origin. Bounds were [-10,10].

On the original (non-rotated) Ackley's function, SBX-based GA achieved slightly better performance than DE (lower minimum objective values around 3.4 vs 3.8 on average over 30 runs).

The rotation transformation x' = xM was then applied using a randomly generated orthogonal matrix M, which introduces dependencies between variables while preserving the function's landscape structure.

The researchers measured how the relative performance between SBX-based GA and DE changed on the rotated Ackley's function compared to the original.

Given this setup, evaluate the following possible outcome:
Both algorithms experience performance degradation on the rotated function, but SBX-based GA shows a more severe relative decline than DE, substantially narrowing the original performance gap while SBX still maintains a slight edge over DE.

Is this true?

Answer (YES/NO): NO